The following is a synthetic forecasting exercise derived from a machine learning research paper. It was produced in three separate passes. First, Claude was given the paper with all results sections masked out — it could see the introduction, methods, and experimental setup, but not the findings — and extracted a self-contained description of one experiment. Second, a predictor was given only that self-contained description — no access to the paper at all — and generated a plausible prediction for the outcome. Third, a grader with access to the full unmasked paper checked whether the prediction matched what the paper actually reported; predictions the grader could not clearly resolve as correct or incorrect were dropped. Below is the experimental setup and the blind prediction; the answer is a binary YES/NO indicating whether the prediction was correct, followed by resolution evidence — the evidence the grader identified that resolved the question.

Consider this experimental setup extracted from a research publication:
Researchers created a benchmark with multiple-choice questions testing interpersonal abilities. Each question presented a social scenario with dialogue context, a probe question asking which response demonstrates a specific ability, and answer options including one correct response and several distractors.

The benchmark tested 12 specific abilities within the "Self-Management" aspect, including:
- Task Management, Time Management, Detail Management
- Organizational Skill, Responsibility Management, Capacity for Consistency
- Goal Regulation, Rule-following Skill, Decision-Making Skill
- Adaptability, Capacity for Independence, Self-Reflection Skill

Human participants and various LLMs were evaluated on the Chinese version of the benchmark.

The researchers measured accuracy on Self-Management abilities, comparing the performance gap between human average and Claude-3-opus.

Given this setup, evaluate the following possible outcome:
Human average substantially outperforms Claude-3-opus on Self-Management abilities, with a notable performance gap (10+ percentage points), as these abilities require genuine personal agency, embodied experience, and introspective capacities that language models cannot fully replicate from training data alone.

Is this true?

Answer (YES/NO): NO